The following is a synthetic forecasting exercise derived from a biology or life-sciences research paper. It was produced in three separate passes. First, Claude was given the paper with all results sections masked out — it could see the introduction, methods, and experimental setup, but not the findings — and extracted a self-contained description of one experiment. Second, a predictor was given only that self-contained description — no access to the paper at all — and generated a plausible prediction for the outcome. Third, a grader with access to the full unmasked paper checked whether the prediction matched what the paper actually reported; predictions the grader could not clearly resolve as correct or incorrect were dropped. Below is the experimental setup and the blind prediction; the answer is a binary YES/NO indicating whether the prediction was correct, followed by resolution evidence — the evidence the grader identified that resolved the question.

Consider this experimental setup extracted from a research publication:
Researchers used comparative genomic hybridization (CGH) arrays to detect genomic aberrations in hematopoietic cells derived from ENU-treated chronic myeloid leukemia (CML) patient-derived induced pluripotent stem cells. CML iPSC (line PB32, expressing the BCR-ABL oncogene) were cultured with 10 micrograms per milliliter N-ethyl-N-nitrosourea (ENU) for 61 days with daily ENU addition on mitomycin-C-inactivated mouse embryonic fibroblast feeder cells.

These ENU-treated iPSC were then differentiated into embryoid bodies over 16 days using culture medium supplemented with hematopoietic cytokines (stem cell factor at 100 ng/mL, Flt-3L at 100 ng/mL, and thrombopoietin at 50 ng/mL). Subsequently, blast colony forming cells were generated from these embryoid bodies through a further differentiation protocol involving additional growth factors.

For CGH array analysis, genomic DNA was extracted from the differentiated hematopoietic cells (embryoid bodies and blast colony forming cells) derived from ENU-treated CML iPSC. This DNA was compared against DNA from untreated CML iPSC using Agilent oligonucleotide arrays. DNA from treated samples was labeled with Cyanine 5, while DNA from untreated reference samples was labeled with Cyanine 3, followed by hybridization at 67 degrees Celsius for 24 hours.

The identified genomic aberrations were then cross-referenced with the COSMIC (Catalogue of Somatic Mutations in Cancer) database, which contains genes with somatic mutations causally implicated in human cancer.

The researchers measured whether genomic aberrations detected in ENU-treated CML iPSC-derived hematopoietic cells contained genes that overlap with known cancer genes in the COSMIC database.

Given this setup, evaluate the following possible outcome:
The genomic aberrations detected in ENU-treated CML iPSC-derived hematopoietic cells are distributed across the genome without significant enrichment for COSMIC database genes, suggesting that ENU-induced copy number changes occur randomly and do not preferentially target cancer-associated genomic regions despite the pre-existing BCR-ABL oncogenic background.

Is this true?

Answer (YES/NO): NO